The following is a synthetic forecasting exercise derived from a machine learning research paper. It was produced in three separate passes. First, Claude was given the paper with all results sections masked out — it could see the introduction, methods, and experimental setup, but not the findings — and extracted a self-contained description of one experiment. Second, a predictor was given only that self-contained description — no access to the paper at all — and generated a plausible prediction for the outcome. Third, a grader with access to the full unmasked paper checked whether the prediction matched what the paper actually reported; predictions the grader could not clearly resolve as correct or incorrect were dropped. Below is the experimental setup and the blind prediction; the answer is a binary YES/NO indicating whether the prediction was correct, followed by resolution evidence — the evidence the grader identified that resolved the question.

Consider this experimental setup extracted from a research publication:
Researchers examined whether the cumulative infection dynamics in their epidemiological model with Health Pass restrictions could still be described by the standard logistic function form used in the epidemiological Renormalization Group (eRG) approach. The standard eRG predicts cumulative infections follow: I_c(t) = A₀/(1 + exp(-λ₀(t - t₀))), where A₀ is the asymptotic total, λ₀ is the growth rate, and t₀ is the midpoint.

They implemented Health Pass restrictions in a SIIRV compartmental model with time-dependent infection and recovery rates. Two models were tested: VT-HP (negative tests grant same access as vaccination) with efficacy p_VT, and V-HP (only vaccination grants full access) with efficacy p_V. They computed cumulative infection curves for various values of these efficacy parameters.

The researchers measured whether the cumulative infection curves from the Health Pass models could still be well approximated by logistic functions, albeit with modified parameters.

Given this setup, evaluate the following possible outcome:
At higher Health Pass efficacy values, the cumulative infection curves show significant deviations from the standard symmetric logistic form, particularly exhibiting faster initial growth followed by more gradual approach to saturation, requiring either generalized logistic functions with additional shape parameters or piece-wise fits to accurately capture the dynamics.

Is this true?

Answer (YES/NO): NO